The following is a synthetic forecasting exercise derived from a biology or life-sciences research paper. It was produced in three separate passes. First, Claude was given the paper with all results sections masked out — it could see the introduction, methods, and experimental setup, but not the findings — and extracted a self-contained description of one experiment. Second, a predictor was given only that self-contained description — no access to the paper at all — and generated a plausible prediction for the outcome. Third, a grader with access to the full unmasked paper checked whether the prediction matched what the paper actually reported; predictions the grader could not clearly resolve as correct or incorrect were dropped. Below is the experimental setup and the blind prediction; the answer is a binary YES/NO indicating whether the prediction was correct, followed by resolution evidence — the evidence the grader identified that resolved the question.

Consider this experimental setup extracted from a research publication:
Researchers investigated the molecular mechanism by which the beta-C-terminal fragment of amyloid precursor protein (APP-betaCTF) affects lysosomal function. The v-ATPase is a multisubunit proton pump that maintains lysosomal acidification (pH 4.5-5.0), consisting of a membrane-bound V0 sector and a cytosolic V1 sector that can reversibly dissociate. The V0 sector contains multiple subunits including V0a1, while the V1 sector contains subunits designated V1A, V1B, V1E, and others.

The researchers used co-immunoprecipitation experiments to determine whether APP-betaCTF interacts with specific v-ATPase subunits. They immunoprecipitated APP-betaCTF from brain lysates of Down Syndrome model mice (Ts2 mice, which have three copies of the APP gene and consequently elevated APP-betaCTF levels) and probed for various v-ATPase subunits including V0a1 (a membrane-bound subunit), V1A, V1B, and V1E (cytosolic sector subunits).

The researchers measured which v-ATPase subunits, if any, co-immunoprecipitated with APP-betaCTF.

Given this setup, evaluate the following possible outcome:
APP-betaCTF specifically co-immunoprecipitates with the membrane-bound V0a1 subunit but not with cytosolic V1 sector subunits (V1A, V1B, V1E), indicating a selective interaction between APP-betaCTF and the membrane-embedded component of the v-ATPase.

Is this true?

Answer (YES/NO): YES